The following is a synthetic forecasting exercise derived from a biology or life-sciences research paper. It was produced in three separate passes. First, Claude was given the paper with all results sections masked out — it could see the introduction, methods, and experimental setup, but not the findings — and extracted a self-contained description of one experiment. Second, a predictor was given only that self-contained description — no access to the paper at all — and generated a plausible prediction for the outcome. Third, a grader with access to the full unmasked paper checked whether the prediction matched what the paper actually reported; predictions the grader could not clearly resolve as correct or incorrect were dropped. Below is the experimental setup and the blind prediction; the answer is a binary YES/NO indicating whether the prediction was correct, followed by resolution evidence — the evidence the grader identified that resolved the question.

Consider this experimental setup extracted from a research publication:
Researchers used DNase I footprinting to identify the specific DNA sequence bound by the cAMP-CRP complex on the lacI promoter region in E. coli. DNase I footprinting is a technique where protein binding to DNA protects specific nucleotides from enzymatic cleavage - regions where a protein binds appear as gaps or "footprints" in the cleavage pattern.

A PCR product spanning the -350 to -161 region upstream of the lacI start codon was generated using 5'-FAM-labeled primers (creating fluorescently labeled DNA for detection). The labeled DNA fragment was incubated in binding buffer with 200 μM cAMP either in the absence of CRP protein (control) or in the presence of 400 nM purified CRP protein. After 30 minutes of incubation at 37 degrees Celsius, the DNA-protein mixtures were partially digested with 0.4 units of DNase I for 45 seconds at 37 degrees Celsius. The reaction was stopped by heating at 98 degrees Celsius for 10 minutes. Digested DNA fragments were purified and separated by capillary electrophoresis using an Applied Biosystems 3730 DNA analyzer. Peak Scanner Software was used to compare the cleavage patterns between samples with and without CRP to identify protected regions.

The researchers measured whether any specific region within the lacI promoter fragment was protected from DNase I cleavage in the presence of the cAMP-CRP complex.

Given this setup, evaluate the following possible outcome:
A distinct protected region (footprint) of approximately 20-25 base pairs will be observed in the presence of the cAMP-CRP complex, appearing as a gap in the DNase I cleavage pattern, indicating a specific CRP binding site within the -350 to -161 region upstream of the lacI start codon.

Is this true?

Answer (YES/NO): NO